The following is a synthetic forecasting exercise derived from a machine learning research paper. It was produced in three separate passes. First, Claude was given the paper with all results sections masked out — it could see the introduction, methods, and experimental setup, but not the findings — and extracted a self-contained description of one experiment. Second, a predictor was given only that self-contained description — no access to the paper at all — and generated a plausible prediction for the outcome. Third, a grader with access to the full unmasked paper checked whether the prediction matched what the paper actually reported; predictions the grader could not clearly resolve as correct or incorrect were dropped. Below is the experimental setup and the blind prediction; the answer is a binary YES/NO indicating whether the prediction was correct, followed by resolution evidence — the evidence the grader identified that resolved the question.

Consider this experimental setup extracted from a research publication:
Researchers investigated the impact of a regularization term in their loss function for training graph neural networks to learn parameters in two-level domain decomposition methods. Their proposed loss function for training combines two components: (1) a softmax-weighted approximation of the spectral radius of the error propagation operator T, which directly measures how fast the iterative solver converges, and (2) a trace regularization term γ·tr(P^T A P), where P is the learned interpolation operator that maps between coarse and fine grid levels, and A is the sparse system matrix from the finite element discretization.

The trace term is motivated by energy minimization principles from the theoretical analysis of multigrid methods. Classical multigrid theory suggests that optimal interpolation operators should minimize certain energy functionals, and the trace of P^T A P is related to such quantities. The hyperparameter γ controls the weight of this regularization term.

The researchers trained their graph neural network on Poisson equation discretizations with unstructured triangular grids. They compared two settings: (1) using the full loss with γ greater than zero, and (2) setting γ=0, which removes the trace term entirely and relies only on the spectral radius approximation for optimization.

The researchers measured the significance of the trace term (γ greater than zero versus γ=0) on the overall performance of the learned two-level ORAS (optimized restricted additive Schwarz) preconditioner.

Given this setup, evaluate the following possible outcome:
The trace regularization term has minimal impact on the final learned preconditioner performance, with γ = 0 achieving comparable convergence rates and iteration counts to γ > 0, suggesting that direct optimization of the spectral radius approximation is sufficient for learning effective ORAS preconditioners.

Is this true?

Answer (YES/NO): NO